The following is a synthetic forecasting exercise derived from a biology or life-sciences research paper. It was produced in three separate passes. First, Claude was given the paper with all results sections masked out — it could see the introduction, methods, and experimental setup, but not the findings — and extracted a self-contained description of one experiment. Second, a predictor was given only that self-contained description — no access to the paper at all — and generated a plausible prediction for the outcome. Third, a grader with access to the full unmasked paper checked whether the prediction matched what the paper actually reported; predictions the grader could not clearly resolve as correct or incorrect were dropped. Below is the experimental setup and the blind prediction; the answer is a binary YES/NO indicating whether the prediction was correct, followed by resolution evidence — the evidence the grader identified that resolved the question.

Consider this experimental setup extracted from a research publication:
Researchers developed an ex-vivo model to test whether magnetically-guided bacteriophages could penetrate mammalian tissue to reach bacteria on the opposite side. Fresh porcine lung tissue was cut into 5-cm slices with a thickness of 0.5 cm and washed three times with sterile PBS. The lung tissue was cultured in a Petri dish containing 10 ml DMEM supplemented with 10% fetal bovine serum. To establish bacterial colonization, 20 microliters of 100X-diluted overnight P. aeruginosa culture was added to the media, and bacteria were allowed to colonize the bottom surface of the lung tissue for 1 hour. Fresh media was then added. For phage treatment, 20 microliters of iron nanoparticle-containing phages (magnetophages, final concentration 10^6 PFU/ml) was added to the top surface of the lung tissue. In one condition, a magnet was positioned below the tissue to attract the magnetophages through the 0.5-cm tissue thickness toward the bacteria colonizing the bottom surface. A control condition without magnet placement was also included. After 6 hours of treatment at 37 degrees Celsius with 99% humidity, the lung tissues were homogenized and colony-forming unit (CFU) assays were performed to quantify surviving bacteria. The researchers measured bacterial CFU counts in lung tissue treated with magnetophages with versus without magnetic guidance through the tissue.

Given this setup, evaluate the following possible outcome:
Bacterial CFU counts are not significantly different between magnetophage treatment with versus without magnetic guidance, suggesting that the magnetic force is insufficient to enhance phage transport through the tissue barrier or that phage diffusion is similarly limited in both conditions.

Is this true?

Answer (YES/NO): NO